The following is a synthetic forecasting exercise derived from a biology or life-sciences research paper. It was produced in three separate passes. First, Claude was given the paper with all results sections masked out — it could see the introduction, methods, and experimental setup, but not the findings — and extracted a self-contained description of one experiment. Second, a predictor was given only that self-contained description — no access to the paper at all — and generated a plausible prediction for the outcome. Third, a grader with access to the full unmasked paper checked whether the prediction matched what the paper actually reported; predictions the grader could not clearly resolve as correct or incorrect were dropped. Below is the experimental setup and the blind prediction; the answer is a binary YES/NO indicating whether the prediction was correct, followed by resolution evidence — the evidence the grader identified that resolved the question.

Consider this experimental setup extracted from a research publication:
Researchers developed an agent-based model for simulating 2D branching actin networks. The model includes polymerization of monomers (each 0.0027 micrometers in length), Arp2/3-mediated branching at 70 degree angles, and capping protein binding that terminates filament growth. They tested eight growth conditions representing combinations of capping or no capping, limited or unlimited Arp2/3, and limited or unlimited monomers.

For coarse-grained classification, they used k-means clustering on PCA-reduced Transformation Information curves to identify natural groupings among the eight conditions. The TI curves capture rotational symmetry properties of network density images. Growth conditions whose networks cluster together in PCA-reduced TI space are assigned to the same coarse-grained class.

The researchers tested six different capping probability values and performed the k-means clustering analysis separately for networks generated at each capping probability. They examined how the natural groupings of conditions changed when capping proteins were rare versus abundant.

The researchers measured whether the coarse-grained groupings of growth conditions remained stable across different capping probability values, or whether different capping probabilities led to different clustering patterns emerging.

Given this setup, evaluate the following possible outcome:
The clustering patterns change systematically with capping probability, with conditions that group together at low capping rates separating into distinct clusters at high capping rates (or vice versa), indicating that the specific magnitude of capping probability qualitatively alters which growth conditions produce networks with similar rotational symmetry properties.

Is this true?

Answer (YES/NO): YES